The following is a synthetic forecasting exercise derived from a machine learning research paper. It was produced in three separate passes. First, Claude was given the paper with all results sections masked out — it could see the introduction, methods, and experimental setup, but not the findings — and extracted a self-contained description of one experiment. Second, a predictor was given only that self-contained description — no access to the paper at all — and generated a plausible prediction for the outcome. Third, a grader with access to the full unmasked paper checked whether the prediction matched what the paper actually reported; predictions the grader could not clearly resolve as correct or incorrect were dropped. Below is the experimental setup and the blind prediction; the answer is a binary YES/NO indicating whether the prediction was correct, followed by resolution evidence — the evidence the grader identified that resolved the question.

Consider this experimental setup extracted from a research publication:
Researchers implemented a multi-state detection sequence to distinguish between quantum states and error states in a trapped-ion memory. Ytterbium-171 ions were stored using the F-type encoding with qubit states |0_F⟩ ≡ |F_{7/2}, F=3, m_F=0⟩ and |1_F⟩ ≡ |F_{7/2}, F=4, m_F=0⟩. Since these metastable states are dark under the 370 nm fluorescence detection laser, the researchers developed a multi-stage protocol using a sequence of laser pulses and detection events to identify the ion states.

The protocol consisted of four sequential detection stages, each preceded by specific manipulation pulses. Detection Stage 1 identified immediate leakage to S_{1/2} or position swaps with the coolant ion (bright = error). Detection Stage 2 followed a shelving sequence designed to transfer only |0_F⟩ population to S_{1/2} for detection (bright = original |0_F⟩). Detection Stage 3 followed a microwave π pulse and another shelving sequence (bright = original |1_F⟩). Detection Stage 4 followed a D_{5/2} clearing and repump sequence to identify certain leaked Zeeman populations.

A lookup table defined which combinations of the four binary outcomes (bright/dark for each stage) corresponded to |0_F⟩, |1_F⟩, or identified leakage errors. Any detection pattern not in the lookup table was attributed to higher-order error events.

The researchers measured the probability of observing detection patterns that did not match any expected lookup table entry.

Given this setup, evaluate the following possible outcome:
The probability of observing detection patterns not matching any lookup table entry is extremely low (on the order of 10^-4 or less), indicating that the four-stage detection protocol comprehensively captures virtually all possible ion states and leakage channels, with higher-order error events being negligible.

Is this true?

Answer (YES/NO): NO